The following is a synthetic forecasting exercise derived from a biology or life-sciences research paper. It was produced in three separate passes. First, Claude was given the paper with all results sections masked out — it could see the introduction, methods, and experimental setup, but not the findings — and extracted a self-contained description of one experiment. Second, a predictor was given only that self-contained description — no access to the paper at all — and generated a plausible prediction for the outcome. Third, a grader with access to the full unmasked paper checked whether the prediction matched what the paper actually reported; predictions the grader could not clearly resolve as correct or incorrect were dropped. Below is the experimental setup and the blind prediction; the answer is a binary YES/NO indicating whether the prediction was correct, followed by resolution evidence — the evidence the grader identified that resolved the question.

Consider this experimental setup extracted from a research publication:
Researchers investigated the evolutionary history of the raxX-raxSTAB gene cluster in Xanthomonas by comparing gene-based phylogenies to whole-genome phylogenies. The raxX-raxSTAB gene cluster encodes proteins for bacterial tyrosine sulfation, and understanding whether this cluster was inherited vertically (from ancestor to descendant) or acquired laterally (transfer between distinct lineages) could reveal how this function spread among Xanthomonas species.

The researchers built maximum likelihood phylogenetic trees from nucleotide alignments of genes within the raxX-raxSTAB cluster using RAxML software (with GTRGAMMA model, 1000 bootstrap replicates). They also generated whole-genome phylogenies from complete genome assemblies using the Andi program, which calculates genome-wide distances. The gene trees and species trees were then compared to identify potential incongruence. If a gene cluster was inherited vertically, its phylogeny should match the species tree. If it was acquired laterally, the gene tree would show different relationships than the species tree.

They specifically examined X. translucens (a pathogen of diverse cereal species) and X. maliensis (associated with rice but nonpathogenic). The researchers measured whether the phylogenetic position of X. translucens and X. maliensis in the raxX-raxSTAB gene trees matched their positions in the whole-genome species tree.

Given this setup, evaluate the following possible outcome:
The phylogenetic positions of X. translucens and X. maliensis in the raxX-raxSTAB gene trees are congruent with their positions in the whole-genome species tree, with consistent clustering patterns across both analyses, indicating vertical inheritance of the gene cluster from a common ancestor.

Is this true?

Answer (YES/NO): NO